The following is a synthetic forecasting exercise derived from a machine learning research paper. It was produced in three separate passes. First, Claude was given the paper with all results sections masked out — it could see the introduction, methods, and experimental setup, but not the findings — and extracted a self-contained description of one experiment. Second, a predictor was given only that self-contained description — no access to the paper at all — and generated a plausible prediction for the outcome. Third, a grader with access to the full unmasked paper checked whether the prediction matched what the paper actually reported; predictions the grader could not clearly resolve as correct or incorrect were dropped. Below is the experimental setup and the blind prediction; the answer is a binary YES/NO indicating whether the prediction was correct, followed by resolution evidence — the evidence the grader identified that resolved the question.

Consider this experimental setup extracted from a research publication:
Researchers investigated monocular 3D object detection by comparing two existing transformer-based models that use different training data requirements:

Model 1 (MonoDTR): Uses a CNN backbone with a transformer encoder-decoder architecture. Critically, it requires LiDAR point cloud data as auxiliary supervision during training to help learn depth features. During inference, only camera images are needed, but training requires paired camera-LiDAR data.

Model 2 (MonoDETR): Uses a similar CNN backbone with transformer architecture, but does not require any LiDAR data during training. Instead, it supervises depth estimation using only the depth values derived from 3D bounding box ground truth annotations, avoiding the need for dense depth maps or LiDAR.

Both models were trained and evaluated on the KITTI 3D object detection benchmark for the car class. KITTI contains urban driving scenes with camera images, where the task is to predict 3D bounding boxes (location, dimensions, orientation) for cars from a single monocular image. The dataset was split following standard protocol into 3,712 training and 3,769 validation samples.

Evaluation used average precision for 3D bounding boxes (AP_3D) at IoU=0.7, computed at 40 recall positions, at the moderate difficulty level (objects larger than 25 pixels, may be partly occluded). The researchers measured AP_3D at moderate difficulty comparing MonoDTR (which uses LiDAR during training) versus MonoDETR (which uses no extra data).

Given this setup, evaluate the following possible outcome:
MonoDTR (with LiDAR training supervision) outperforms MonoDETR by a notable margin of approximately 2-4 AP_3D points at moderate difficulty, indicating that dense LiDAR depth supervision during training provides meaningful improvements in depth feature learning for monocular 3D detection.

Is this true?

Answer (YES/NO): NO